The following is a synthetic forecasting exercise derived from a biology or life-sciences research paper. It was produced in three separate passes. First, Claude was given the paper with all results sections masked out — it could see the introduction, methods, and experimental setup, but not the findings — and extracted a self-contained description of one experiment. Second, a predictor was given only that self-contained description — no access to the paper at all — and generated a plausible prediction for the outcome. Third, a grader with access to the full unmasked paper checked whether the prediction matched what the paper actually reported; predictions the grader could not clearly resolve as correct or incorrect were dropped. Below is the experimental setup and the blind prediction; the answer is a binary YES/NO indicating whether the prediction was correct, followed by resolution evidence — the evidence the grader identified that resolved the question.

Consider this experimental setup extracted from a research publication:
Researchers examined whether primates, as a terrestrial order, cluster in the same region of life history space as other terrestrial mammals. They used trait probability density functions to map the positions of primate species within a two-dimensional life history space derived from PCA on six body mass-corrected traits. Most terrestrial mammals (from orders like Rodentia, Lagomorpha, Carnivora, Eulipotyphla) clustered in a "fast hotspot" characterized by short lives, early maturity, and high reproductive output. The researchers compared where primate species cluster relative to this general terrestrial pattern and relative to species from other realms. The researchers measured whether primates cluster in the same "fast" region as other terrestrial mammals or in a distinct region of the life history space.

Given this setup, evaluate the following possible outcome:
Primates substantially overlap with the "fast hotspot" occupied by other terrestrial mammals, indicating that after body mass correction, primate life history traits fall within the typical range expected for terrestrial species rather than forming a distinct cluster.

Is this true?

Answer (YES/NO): NO